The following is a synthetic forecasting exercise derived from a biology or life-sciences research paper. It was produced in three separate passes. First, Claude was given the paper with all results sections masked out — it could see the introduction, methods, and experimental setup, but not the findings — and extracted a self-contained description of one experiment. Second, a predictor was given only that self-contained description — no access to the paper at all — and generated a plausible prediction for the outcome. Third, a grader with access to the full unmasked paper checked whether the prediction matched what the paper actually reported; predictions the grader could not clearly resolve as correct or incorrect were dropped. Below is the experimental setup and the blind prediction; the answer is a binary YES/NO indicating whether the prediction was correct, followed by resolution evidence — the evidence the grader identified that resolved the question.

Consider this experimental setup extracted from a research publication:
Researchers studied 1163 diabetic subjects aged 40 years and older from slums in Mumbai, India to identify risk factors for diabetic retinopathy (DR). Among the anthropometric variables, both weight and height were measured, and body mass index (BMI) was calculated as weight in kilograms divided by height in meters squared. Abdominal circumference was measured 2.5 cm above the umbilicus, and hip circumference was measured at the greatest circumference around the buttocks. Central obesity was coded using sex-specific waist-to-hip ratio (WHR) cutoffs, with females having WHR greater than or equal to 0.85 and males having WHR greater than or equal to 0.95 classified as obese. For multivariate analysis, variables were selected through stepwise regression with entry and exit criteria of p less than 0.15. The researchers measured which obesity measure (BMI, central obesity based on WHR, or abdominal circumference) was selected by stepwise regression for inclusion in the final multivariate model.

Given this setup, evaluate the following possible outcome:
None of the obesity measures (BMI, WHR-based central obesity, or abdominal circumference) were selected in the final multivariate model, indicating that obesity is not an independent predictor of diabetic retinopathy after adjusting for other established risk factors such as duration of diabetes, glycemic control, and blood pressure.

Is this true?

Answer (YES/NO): NO